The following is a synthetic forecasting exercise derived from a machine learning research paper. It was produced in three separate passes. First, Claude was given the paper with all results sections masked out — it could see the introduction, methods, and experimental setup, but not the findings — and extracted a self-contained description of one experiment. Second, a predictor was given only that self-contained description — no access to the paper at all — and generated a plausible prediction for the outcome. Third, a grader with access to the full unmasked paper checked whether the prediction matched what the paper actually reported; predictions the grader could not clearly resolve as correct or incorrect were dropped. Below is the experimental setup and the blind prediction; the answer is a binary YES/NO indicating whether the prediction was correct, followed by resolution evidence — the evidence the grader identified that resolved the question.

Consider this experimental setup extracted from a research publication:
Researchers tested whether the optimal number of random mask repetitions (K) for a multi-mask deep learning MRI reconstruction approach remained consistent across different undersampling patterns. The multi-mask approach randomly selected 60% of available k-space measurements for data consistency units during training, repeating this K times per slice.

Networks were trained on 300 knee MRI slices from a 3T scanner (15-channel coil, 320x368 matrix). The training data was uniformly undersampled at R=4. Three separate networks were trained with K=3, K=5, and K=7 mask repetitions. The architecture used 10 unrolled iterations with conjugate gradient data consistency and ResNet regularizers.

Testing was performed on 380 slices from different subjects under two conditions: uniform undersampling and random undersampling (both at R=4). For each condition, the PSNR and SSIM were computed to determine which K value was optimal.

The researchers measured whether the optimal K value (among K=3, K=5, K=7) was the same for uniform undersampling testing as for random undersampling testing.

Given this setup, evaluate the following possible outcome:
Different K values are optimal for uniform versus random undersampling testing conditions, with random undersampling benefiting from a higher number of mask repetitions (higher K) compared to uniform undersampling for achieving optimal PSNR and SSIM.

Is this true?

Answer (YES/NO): NO